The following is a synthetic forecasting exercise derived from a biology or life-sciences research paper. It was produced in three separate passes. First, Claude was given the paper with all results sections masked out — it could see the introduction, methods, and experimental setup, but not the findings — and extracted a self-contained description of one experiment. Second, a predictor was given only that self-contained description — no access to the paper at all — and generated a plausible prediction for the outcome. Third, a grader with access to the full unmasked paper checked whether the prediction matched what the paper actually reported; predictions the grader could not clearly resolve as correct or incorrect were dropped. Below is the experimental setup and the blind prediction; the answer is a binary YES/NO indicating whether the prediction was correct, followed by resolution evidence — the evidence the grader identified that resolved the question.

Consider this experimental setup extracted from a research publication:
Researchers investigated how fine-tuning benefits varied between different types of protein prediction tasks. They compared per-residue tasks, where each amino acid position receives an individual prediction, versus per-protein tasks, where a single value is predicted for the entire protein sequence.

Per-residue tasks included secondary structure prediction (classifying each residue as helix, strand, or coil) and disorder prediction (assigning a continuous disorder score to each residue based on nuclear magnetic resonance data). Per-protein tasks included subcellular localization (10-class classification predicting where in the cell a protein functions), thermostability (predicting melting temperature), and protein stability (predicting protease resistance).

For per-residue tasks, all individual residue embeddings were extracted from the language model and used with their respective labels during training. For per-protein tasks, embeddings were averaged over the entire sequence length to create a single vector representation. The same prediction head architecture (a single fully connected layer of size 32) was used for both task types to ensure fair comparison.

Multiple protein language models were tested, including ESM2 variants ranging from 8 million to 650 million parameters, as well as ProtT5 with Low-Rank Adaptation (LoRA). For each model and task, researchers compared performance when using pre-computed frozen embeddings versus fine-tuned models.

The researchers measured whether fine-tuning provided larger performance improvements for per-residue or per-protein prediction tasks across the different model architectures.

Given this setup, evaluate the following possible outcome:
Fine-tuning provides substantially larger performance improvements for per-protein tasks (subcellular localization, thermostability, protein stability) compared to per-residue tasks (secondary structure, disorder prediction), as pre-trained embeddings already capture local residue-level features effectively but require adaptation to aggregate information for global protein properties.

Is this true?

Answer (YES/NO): YES